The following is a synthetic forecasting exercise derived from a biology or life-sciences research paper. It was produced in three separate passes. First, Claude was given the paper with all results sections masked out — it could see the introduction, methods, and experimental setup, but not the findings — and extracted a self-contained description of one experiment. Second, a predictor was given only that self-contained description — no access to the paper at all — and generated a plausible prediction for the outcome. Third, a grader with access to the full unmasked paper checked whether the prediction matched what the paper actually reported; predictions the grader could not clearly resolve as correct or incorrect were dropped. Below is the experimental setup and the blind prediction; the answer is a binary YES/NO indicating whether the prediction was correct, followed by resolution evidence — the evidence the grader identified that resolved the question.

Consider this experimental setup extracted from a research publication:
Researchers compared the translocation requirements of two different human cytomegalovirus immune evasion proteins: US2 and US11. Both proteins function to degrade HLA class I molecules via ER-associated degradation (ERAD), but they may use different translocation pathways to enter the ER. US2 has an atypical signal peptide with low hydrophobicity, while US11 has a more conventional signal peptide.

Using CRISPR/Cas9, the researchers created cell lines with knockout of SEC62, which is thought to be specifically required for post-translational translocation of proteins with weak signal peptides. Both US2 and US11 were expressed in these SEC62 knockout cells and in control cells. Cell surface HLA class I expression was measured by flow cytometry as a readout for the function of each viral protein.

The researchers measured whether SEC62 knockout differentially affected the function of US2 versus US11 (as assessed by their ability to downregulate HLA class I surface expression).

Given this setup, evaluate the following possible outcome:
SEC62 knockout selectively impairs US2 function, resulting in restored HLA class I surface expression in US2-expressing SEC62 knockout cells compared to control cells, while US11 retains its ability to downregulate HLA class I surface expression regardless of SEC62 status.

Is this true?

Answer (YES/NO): YES